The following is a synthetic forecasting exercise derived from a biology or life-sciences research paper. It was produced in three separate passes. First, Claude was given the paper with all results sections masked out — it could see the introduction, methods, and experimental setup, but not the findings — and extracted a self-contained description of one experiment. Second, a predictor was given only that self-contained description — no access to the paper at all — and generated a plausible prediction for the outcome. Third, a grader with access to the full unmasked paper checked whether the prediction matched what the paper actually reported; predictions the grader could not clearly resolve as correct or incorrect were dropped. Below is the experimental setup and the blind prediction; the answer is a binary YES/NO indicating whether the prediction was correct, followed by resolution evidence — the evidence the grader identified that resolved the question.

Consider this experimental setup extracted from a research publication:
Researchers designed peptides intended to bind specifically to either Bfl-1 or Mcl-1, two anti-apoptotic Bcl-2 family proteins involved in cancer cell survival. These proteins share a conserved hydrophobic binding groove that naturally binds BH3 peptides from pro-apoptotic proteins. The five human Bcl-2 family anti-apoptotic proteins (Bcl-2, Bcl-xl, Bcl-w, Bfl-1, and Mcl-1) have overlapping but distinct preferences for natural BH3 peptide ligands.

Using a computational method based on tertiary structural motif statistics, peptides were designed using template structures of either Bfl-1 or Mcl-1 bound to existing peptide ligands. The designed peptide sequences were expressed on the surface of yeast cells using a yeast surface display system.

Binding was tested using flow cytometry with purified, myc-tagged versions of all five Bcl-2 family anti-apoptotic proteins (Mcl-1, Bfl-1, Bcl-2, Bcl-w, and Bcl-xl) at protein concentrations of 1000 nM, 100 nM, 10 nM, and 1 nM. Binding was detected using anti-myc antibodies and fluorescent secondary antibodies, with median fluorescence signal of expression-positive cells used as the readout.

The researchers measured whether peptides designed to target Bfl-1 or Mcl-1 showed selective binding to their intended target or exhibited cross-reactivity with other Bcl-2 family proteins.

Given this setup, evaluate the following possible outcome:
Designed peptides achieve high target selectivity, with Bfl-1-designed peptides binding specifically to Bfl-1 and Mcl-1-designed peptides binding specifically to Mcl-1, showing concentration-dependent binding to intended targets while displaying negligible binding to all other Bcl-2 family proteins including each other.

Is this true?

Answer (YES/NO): NO